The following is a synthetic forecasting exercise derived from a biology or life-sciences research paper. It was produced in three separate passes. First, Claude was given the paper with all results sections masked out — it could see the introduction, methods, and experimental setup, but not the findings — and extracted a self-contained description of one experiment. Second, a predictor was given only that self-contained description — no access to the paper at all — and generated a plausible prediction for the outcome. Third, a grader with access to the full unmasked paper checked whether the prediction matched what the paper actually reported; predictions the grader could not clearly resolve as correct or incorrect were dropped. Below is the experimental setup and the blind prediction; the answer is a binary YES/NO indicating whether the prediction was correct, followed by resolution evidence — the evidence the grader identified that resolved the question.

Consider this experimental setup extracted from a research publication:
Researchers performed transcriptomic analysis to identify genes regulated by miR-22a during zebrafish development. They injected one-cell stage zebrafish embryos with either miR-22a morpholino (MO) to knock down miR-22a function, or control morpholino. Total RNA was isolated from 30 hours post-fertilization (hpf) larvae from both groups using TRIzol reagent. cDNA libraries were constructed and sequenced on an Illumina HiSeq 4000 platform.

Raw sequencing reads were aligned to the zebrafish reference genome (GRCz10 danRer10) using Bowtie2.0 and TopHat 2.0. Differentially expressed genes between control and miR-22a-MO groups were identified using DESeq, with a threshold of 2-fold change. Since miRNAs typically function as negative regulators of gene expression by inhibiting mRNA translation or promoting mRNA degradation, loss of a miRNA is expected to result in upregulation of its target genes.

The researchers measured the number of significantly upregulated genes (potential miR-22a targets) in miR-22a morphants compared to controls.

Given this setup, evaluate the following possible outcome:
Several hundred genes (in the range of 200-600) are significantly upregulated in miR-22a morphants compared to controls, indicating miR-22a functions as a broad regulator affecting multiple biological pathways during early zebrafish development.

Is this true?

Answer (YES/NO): NO